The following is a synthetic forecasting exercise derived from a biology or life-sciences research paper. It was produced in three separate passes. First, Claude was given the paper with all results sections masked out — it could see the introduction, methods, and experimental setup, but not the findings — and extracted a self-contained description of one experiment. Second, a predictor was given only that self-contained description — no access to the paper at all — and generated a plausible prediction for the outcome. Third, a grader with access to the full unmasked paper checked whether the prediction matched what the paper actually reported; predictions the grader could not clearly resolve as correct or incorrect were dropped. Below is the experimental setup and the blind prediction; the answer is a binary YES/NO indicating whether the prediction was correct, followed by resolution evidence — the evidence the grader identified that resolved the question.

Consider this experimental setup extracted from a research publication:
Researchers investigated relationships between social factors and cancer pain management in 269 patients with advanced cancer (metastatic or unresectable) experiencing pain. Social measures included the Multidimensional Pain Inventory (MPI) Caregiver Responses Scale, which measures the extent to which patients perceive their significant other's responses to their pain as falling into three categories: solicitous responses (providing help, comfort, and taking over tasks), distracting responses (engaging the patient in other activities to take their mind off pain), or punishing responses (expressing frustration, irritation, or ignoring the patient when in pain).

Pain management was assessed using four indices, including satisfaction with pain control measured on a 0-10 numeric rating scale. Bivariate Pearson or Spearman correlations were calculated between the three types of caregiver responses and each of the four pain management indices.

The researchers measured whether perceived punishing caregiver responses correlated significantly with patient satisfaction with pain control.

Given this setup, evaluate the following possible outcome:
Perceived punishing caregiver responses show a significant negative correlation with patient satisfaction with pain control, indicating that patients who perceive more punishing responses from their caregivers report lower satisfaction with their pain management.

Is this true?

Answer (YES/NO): NO